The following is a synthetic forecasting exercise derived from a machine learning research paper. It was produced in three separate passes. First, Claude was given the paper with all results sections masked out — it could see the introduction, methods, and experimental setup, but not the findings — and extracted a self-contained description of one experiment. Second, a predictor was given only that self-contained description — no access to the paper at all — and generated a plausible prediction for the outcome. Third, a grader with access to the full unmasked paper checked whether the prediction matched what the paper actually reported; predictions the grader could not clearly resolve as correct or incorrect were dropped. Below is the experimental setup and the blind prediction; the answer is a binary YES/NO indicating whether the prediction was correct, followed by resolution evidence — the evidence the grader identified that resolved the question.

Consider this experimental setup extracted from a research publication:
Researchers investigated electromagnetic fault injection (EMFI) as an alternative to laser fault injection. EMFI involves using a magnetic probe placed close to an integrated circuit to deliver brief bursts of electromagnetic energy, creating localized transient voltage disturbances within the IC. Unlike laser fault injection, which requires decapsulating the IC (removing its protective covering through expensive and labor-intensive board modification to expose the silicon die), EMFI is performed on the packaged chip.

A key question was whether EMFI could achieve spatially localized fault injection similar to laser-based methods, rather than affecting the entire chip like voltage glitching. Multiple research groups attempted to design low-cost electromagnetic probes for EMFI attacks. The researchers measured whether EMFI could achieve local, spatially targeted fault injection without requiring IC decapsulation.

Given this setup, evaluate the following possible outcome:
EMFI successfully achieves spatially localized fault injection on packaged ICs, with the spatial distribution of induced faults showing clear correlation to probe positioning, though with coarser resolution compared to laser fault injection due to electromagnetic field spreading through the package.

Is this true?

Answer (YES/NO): YES